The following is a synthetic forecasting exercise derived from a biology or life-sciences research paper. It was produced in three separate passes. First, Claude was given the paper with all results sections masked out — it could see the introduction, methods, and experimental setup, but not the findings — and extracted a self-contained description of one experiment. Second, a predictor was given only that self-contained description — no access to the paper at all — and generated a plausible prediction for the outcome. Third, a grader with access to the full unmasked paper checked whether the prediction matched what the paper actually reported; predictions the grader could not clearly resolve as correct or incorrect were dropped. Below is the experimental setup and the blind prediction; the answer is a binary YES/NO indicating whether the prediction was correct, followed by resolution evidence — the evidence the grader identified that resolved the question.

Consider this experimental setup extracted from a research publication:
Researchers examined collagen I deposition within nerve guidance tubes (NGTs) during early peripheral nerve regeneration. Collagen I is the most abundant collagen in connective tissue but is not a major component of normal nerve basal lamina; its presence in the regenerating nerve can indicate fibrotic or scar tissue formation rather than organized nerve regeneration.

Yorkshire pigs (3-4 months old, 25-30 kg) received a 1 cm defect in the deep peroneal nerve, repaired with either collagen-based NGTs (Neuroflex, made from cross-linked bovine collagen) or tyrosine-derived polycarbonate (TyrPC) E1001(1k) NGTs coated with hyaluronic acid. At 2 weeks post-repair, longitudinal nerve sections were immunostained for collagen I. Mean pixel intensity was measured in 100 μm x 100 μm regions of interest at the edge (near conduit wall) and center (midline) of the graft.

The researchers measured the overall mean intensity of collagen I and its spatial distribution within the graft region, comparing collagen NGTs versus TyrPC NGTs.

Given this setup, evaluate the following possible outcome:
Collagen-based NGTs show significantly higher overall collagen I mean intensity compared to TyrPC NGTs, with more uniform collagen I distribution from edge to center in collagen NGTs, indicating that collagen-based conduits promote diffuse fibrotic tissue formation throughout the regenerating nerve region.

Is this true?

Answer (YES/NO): NO